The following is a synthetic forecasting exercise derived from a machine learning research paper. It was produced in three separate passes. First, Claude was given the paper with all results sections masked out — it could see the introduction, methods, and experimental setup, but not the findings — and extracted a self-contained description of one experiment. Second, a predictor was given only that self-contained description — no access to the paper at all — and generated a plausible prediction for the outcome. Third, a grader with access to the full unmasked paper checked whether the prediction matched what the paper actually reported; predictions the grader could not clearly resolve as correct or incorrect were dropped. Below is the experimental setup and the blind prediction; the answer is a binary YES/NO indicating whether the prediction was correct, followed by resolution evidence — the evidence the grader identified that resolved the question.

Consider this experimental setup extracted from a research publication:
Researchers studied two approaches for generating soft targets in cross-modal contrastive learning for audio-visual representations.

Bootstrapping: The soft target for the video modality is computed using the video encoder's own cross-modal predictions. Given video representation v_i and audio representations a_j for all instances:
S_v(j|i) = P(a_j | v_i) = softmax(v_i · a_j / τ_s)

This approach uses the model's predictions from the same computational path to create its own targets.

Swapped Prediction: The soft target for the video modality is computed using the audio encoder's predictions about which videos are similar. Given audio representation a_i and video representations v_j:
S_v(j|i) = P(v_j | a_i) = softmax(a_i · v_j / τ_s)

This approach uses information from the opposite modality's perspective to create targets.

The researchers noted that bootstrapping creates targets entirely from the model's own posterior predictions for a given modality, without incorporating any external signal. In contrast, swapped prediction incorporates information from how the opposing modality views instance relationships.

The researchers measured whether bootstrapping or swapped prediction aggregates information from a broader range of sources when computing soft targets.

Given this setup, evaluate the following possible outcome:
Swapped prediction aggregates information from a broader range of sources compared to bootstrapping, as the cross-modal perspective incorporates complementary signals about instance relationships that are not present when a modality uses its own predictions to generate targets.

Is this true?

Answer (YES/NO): YES